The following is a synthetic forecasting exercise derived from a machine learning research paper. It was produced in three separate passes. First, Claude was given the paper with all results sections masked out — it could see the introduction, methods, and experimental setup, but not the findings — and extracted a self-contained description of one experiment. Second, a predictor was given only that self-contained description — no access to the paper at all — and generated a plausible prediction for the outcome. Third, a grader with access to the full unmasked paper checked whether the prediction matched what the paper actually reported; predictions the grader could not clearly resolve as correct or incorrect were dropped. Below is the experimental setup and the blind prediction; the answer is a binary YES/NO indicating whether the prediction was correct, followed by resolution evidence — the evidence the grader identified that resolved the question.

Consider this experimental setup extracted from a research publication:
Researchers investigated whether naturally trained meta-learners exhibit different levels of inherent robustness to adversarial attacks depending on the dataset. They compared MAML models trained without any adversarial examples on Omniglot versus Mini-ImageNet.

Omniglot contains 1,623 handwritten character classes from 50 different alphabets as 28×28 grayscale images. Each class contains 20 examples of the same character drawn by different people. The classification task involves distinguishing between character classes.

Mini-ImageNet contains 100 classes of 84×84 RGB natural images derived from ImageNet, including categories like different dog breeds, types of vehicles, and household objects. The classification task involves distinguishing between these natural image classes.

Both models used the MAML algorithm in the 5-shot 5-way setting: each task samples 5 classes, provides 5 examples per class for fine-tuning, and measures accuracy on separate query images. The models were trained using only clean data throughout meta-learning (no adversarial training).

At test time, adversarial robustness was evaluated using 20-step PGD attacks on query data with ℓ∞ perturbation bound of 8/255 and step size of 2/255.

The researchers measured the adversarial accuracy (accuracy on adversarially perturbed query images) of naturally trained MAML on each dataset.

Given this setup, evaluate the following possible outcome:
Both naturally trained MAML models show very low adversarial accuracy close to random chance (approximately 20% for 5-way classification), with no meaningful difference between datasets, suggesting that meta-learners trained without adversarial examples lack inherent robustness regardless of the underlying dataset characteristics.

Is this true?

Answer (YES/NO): NO